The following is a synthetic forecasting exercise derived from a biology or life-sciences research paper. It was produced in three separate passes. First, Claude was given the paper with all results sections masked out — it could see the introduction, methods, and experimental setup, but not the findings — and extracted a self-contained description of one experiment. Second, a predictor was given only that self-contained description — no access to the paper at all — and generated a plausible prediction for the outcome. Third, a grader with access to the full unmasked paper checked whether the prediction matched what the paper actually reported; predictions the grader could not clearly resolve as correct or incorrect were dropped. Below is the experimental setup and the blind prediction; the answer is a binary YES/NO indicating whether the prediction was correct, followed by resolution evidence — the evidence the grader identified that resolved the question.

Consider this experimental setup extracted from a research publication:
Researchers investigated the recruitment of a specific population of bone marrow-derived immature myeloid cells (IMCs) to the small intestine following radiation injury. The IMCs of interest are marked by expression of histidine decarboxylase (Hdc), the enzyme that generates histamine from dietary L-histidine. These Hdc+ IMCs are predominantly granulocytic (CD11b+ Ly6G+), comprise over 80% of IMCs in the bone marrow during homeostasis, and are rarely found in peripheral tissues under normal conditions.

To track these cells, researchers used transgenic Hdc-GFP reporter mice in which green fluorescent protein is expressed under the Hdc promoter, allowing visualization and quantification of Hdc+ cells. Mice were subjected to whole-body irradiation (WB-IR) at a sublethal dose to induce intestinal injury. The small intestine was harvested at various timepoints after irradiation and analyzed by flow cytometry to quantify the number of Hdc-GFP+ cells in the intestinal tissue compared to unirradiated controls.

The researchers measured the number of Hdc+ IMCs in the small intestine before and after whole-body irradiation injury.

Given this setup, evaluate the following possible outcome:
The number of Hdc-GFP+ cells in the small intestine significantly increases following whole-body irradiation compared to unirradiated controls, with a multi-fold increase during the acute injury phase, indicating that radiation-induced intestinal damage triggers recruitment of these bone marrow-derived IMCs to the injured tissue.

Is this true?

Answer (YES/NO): YES